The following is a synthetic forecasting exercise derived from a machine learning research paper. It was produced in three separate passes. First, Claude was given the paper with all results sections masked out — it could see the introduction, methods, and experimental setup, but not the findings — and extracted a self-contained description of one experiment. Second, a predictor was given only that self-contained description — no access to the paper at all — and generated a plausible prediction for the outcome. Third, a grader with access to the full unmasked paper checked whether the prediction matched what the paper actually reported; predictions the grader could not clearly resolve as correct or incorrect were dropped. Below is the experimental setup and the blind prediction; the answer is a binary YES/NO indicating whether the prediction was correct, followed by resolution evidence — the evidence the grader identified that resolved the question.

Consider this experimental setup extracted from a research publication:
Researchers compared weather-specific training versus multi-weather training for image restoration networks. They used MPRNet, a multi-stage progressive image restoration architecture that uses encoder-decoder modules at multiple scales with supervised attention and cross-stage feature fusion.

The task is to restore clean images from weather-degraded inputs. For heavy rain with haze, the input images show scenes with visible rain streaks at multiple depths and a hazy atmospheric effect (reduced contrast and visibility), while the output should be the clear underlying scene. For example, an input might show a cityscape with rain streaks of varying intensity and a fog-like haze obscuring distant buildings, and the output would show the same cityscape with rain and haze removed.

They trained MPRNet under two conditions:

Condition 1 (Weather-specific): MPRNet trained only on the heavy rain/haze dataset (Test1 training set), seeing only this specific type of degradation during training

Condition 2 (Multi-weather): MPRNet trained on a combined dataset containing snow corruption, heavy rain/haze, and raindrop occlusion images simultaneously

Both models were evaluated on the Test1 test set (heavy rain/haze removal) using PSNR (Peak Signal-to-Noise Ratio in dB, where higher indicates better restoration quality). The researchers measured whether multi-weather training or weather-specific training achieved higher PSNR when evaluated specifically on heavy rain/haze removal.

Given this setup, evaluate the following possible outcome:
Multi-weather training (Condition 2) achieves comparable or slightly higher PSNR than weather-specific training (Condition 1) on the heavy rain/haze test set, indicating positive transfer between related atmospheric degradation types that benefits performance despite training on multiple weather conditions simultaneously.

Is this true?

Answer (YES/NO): NO